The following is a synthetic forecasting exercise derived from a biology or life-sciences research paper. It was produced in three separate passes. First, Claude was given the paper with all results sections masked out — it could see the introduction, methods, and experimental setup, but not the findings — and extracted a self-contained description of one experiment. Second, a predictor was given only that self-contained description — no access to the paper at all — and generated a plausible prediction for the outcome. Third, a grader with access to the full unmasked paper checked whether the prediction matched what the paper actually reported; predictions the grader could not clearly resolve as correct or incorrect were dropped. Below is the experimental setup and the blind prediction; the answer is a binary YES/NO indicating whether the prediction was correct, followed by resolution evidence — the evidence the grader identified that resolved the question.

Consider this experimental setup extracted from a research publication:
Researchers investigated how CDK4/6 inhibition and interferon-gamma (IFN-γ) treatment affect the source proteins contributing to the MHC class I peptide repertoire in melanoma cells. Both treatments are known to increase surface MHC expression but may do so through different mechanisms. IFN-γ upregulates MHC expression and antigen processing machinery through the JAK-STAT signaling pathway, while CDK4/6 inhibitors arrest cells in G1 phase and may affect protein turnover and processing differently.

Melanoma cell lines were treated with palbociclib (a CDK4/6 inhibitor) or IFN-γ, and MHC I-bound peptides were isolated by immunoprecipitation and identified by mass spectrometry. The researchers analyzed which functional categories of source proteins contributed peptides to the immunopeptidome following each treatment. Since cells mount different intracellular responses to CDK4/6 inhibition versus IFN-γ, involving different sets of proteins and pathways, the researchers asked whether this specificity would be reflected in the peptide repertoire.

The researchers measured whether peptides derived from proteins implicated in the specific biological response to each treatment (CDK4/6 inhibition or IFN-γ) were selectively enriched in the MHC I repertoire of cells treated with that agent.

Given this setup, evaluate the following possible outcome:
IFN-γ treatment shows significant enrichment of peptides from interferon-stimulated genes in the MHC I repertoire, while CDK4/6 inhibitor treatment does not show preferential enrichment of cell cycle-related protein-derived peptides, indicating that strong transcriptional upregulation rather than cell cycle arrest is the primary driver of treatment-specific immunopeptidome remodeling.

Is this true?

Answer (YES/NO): NO